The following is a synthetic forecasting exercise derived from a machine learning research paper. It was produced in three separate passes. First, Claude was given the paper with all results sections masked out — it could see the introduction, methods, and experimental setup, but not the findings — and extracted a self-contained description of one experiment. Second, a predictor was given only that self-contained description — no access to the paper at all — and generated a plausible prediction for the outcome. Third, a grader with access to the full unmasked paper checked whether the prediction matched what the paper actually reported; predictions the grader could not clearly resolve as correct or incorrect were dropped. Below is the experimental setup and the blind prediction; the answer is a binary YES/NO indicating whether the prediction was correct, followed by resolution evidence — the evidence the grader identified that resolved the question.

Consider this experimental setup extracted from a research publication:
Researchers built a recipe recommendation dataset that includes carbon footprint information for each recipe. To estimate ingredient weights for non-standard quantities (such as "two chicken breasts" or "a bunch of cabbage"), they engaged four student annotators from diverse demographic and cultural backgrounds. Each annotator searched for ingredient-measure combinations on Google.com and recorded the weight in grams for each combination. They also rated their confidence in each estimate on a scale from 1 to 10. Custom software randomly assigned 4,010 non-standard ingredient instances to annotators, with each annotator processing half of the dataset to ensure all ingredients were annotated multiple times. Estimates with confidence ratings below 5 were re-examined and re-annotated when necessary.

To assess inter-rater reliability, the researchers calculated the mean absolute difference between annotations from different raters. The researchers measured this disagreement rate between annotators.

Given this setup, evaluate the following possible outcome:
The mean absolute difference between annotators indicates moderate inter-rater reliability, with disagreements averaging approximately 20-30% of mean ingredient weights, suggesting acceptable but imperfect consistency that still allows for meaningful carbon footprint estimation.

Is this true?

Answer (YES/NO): NO